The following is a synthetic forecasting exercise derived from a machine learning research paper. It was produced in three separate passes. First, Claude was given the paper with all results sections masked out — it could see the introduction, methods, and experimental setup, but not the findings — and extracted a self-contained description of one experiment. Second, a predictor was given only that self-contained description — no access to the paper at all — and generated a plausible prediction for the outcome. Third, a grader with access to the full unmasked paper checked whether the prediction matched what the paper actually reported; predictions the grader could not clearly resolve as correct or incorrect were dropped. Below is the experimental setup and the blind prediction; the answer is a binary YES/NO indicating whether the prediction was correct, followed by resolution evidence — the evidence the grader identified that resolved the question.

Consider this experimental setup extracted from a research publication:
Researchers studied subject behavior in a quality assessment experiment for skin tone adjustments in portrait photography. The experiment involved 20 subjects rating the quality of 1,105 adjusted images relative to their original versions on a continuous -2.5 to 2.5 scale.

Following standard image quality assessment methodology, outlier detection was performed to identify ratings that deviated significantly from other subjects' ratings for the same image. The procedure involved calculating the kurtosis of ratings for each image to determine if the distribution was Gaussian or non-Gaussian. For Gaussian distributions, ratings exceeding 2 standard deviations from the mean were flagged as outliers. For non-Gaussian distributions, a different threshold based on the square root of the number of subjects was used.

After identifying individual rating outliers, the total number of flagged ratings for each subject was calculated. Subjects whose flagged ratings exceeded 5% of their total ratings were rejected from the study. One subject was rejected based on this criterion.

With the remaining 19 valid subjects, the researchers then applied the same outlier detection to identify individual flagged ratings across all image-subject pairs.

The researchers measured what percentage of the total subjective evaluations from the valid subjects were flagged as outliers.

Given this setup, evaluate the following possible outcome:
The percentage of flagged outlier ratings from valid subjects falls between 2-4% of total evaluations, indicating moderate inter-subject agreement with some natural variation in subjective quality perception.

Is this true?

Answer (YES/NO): YES